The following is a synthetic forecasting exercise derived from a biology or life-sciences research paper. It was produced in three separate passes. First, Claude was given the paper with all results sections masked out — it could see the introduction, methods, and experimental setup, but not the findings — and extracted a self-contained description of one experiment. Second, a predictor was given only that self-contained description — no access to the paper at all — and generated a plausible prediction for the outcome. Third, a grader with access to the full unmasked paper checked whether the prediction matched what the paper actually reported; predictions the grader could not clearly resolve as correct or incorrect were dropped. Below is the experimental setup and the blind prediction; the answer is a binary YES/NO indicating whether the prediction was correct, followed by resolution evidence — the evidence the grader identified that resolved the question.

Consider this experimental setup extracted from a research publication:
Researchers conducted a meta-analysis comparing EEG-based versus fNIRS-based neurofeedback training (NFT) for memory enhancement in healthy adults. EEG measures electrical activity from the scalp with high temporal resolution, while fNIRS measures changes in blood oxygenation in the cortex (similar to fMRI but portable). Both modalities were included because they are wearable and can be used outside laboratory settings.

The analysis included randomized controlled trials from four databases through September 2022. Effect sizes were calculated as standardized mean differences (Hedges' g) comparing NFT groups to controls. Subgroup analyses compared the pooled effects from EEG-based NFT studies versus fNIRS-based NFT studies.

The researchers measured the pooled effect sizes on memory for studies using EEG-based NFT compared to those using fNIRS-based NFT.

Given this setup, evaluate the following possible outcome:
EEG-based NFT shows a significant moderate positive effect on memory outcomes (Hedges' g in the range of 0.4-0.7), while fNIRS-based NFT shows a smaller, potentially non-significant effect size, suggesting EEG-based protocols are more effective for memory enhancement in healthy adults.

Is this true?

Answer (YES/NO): NO